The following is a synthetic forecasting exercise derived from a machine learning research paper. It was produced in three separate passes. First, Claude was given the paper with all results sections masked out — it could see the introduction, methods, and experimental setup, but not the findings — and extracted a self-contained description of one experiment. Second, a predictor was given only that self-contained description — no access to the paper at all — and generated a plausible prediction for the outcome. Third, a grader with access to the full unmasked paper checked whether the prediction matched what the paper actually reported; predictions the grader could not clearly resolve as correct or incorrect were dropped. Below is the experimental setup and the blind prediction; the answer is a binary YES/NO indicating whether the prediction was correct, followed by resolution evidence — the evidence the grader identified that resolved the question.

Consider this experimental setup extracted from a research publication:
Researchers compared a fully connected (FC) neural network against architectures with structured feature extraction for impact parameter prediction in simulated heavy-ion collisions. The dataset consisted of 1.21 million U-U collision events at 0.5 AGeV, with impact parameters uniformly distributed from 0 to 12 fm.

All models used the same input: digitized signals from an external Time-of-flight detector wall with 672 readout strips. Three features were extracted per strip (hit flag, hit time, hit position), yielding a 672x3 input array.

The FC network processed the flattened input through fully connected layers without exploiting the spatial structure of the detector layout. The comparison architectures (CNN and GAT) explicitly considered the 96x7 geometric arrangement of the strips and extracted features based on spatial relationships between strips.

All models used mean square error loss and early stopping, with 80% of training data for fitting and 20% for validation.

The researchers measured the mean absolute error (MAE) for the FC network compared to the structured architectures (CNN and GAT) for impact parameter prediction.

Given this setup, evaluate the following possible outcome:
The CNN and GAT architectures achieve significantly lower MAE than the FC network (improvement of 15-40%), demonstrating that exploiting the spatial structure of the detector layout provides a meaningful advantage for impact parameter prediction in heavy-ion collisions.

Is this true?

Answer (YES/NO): NO